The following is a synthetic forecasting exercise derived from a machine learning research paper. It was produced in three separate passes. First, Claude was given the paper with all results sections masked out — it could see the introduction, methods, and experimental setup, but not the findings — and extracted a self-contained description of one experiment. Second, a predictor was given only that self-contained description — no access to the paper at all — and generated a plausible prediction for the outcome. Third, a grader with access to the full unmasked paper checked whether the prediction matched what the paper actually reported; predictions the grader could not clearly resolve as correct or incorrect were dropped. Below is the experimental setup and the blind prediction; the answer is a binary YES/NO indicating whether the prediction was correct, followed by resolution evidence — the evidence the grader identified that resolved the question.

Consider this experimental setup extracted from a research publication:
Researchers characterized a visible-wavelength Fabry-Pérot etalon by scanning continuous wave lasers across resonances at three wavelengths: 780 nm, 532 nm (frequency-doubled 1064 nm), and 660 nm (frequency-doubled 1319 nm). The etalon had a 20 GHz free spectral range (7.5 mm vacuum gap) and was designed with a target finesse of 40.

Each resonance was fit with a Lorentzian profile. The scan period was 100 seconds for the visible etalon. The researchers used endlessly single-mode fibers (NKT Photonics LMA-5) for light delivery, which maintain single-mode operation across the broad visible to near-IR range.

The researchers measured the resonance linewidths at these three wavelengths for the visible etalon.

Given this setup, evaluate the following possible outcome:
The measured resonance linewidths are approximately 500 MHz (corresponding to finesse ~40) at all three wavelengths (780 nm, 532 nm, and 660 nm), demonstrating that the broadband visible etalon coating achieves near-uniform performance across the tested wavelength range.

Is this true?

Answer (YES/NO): NO